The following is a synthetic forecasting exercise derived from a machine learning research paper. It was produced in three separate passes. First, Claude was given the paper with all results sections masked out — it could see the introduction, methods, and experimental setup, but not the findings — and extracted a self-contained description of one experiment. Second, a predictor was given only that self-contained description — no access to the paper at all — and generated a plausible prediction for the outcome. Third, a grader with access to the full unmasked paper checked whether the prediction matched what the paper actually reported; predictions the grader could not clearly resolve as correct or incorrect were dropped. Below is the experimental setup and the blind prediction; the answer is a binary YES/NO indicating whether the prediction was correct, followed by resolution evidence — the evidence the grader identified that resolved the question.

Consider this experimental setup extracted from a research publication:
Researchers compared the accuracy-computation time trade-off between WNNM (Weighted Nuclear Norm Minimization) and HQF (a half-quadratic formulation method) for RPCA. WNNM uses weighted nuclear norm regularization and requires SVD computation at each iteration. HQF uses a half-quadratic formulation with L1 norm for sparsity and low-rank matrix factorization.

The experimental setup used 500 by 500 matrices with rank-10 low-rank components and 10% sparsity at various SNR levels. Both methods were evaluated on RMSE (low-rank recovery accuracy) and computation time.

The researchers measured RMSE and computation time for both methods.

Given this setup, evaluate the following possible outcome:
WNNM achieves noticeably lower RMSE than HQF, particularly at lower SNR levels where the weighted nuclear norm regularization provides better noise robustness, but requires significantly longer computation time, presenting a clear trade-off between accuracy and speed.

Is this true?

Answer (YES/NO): YES